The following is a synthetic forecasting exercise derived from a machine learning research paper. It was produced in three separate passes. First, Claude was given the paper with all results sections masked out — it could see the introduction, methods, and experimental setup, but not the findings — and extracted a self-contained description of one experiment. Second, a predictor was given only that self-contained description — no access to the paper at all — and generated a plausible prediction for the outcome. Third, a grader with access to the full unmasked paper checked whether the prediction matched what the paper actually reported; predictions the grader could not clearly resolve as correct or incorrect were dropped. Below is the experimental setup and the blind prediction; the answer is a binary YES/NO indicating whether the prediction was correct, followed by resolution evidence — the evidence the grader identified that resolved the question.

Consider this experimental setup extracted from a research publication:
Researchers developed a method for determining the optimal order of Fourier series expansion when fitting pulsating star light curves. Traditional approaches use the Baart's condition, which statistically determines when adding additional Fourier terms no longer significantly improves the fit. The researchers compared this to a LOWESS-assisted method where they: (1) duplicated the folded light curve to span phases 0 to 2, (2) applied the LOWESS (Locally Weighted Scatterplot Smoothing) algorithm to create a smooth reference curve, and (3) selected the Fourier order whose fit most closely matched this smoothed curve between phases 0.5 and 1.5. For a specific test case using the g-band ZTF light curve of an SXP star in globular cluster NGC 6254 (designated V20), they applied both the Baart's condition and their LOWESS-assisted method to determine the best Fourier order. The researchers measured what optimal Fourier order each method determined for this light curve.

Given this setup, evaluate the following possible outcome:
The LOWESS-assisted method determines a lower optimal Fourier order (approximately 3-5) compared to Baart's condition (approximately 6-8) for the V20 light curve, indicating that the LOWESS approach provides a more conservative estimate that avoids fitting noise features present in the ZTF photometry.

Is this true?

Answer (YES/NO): YES